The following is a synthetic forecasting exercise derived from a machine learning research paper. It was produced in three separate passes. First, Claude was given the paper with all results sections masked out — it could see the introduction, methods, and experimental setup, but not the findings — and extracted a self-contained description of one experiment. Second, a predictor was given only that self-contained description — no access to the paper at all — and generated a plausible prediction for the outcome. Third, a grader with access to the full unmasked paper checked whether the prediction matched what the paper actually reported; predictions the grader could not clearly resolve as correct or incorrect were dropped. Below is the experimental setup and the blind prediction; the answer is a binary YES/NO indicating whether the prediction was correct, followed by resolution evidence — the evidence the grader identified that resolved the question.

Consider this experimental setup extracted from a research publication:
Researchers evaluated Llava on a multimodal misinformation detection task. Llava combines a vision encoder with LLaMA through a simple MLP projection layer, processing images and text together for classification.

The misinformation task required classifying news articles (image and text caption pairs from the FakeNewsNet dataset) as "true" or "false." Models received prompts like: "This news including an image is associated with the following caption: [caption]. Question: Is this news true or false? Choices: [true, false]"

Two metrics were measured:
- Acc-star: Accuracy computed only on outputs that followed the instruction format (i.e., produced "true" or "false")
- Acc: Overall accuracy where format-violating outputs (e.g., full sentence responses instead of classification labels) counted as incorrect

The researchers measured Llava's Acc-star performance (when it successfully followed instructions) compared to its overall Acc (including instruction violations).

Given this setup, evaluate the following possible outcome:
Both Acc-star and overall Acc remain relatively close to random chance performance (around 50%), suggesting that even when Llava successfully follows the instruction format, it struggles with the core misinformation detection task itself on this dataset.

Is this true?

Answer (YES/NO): NO